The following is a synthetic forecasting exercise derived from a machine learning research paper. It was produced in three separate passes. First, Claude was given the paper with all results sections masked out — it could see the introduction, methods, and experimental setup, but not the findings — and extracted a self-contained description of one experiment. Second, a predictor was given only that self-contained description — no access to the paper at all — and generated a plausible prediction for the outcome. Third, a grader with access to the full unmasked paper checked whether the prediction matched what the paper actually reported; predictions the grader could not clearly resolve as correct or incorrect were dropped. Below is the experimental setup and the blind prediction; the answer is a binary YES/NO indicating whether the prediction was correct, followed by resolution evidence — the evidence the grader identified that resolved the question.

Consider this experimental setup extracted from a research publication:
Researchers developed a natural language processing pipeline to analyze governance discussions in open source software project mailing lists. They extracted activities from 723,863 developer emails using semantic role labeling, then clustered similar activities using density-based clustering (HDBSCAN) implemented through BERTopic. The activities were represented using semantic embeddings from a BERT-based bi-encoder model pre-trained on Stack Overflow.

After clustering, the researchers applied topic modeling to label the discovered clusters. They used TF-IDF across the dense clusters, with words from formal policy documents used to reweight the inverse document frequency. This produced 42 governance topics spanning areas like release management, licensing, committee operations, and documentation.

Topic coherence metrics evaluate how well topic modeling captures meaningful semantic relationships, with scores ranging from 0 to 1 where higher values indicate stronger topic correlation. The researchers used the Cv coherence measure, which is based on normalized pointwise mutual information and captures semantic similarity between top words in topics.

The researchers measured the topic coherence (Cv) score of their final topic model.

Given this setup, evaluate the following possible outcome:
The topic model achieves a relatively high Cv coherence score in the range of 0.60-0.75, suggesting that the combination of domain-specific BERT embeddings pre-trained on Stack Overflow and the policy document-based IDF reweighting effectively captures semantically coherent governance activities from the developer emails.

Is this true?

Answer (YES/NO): YES